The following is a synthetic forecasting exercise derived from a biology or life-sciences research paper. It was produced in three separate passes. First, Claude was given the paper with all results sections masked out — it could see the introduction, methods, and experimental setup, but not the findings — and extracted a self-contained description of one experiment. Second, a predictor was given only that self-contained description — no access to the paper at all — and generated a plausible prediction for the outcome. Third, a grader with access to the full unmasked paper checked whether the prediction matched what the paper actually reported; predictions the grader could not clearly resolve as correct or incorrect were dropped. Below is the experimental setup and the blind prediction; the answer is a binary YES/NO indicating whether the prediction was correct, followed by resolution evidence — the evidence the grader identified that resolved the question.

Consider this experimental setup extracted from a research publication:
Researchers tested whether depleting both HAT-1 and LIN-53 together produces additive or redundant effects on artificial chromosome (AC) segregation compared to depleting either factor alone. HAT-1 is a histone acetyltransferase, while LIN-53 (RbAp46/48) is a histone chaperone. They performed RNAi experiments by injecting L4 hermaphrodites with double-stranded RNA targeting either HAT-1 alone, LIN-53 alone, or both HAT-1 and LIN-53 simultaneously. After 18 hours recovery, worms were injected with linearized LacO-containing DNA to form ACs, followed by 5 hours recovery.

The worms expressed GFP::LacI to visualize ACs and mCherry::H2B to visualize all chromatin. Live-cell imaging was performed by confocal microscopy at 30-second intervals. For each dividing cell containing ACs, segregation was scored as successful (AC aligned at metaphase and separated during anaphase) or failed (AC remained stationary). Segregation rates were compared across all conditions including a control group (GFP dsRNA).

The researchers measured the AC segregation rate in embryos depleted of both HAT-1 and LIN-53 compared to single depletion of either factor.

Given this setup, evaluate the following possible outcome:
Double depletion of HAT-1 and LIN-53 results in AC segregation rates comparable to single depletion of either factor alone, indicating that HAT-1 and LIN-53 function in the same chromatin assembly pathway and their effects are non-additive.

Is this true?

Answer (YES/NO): NO